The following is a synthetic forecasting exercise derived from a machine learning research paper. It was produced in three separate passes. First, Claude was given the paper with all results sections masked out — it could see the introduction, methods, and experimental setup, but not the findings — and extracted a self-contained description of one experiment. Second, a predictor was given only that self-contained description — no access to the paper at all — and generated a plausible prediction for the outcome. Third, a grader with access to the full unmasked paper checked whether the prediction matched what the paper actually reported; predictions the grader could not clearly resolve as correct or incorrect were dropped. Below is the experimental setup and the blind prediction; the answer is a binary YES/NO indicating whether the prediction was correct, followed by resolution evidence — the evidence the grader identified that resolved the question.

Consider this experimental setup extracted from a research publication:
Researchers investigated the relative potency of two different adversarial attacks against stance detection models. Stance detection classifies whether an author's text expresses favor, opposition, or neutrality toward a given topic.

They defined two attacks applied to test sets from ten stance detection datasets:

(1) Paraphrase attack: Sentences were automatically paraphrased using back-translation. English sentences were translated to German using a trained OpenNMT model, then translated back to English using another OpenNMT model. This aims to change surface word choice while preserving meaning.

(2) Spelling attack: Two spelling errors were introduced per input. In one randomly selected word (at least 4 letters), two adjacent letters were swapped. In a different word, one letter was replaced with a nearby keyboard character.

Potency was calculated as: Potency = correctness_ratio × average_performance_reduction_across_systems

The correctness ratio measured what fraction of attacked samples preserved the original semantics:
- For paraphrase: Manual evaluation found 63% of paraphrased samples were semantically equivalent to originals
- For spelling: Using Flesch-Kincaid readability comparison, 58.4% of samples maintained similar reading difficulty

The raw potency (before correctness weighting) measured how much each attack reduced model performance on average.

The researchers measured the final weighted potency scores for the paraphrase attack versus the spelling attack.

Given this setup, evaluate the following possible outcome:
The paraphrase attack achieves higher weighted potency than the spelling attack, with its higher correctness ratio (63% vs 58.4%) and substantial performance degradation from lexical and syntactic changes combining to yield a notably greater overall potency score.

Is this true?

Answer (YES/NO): NO